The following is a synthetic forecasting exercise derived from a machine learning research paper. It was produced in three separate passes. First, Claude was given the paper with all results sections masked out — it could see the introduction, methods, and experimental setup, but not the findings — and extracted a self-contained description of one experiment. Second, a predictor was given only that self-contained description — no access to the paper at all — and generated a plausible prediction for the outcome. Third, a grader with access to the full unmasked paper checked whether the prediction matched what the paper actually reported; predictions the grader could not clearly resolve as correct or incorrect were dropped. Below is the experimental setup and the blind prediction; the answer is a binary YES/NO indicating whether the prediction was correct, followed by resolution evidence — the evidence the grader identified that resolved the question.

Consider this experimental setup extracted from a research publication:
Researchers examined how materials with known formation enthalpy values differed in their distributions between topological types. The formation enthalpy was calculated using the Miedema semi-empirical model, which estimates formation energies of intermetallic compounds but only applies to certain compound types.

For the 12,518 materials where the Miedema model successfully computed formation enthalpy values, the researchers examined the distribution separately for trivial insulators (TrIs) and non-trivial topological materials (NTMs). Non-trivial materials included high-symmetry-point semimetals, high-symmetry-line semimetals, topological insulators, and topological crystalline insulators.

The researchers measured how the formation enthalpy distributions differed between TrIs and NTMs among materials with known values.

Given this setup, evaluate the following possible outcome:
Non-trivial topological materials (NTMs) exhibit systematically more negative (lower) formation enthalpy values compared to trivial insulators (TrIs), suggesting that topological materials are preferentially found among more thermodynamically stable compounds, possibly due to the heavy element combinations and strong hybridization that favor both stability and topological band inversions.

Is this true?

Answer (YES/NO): YES